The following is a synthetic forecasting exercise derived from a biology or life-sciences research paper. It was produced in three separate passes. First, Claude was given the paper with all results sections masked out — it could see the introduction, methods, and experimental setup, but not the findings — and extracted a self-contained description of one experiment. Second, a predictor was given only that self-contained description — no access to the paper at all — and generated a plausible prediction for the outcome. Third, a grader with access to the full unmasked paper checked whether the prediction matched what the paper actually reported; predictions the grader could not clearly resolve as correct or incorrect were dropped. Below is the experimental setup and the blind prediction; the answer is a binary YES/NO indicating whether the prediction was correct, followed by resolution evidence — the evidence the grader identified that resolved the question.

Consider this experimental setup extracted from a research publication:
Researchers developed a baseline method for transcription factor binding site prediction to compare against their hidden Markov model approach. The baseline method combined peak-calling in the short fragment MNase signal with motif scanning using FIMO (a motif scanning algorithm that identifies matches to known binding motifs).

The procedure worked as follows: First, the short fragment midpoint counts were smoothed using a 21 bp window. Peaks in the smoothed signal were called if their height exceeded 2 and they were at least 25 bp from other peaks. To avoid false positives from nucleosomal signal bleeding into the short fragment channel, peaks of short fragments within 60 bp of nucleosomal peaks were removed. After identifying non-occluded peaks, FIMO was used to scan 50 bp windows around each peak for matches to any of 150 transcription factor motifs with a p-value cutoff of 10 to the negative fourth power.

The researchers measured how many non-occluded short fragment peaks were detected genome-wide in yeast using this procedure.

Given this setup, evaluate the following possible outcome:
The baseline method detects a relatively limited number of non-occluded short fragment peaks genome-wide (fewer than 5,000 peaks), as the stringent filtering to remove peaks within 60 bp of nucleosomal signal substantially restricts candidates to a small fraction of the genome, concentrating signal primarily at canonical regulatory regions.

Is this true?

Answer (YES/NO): YES